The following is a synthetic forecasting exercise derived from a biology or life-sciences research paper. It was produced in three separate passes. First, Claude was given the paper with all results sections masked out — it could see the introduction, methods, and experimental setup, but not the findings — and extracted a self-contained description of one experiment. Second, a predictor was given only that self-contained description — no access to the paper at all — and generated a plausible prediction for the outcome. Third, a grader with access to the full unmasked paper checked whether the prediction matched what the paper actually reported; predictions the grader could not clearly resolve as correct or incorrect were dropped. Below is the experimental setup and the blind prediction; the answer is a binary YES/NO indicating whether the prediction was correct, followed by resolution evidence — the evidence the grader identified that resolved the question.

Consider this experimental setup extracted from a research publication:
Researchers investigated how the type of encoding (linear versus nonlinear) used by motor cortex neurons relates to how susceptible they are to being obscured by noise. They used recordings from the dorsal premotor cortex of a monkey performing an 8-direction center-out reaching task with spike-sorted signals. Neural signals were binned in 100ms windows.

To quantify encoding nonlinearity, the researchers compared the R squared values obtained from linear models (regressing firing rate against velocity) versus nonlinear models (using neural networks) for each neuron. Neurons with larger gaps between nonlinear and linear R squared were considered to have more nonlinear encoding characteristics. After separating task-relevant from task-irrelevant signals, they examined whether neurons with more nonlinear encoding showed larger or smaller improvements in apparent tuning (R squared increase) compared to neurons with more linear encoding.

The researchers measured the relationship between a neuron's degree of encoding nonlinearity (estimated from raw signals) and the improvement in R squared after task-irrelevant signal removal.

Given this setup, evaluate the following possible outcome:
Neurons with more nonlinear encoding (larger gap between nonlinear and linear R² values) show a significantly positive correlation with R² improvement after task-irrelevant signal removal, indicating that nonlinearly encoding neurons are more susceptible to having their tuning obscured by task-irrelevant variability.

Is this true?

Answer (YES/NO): YES